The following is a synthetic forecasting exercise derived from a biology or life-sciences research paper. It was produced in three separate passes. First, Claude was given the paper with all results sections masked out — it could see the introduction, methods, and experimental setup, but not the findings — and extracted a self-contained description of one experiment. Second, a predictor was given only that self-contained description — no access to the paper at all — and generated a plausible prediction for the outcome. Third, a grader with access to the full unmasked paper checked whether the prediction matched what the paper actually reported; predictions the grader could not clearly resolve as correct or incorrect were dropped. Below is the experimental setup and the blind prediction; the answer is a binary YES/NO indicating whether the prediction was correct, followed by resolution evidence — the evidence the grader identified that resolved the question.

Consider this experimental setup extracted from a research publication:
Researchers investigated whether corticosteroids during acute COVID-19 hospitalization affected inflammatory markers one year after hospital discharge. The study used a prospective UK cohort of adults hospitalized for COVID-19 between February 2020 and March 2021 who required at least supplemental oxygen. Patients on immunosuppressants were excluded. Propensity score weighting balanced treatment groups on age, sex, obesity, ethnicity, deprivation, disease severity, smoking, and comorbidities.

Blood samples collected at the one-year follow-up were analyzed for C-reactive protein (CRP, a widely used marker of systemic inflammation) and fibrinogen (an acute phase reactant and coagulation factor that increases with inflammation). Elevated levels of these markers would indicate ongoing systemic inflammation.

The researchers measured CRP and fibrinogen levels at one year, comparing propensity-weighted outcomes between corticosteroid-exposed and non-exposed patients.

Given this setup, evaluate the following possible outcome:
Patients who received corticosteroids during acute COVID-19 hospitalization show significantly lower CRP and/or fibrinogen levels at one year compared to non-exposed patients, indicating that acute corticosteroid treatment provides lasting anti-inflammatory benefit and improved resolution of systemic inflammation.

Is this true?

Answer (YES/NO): NO